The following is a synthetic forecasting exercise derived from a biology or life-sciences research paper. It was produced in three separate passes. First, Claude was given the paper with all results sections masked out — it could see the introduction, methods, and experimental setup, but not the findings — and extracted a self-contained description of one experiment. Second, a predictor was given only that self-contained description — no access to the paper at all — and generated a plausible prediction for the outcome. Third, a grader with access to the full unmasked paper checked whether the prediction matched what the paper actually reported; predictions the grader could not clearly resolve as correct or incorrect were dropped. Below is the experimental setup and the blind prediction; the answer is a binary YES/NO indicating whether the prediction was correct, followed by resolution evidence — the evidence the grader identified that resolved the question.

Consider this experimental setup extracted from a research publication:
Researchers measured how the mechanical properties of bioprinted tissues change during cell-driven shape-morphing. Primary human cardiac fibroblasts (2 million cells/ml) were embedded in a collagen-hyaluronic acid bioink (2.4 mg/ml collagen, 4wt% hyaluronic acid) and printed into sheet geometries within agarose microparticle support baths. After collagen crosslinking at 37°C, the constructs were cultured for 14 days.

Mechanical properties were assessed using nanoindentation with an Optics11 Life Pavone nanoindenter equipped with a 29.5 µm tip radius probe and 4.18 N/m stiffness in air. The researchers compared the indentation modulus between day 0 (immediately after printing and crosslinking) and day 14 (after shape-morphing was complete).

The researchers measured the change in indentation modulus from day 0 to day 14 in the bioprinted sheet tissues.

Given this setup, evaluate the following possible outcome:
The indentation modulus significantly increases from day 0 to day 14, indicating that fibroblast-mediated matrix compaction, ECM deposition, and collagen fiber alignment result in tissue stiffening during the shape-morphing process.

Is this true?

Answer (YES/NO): YES